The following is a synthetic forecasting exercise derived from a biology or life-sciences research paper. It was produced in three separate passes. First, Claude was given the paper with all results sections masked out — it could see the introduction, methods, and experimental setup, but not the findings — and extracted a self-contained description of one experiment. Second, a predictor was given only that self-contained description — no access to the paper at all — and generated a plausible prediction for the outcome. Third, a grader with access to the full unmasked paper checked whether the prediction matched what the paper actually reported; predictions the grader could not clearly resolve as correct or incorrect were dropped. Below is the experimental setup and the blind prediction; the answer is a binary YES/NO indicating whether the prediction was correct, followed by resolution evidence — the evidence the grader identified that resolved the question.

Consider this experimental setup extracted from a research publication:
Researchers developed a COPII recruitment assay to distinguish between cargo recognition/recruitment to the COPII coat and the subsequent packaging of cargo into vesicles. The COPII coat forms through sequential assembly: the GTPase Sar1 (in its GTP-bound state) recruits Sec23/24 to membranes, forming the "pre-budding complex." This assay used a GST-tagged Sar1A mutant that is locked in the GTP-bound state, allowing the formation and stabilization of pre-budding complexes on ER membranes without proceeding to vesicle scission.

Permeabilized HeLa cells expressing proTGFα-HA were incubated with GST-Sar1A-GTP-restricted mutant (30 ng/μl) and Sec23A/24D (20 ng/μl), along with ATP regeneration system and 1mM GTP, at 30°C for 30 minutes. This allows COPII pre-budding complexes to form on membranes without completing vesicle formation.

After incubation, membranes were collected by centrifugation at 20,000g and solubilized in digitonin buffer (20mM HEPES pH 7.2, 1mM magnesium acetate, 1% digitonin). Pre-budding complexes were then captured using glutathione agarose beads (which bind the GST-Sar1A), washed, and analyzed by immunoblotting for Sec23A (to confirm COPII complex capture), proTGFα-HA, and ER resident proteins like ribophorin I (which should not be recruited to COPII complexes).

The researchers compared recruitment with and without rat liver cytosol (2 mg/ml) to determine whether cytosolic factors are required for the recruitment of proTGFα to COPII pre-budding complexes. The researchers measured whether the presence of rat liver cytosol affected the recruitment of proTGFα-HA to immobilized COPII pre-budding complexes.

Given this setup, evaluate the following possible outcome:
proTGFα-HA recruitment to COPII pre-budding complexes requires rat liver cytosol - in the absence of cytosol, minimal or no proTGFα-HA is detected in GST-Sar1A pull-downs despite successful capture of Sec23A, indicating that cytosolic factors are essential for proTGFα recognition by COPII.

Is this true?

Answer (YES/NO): YES